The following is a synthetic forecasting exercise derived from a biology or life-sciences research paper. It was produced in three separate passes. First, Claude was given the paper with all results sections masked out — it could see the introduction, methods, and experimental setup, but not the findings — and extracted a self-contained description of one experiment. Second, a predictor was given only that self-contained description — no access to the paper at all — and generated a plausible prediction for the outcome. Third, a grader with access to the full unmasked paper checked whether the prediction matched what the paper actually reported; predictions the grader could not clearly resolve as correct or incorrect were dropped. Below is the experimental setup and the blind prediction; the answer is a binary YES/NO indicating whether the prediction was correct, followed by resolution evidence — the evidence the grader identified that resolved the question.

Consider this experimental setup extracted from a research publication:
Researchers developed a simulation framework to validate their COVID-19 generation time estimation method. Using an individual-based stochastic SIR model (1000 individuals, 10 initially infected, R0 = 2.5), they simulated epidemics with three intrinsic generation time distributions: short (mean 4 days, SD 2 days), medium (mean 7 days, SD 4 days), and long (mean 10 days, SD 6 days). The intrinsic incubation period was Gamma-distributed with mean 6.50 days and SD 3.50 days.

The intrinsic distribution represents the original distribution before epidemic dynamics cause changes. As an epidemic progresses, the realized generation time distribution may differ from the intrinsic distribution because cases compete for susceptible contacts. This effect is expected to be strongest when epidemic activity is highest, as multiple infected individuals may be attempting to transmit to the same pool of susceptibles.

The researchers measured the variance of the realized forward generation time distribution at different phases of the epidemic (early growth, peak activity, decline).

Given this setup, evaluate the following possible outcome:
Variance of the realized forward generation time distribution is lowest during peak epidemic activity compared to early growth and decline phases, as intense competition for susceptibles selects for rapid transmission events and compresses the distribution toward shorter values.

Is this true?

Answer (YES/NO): YES